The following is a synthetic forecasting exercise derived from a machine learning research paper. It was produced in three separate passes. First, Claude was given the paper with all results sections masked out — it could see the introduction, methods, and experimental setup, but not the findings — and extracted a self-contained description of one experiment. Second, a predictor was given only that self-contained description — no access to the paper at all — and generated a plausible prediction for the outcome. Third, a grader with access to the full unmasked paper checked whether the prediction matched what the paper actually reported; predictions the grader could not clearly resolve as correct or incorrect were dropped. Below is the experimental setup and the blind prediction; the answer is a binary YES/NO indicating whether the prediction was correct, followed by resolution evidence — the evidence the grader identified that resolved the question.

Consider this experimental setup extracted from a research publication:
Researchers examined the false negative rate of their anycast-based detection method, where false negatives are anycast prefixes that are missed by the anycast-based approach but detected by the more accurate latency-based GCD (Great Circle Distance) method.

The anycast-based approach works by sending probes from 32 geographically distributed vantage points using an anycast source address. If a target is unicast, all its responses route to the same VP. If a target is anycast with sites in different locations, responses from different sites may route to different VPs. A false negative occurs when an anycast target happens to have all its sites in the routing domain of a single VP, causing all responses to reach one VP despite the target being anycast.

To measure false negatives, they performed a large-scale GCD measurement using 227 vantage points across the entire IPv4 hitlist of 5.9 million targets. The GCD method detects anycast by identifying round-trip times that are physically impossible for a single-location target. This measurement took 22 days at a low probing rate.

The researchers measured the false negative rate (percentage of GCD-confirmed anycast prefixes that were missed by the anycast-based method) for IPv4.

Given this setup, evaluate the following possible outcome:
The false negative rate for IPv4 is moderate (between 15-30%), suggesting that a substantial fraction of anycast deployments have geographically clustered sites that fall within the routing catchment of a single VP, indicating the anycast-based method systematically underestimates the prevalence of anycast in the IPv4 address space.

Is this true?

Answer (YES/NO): NO